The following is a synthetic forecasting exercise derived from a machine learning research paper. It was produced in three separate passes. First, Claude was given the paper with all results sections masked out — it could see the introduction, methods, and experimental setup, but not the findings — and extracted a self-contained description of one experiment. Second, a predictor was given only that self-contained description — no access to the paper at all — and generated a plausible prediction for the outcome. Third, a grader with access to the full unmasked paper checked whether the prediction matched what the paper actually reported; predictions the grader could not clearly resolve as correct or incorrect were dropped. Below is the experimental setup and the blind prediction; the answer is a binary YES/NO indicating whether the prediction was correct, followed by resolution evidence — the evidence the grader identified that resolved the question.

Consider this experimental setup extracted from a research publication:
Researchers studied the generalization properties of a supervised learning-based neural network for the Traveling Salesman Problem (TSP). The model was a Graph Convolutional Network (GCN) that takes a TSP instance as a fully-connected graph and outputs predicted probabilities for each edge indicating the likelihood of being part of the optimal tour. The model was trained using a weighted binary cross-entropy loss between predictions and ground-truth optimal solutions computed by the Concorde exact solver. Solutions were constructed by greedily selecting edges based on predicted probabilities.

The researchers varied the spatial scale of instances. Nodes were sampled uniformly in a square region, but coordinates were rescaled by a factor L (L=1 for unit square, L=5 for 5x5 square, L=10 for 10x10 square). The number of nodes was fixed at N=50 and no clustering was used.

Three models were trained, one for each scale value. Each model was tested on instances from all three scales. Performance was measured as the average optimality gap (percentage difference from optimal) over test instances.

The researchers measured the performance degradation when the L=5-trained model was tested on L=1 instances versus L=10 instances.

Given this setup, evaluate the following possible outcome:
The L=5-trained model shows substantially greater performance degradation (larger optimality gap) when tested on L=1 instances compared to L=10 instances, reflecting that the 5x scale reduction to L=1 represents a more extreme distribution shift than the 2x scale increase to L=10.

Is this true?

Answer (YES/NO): YES